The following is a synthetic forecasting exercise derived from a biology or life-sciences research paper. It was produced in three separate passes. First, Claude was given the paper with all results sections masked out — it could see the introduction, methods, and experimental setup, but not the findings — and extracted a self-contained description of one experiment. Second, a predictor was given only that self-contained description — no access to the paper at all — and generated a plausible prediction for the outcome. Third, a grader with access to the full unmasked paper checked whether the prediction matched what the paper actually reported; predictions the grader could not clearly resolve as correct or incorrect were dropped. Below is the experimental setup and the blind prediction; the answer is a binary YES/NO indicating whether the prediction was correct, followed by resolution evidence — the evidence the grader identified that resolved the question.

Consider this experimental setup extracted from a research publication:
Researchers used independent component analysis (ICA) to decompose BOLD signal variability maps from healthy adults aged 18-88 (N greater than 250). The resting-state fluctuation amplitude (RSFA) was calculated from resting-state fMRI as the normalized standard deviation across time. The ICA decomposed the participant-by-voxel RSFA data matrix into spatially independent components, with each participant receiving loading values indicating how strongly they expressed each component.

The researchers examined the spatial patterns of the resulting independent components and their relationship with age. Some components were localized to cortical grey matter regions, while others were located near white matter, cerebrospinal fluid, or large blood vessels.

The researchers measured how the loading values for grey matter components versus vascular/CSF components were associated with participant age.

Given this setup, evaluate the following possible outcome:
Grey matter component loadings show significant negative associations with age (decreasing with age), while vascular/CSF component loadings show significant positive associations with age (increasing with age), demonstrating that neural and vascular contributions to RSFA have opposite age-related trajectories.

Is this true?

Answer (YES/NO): YES